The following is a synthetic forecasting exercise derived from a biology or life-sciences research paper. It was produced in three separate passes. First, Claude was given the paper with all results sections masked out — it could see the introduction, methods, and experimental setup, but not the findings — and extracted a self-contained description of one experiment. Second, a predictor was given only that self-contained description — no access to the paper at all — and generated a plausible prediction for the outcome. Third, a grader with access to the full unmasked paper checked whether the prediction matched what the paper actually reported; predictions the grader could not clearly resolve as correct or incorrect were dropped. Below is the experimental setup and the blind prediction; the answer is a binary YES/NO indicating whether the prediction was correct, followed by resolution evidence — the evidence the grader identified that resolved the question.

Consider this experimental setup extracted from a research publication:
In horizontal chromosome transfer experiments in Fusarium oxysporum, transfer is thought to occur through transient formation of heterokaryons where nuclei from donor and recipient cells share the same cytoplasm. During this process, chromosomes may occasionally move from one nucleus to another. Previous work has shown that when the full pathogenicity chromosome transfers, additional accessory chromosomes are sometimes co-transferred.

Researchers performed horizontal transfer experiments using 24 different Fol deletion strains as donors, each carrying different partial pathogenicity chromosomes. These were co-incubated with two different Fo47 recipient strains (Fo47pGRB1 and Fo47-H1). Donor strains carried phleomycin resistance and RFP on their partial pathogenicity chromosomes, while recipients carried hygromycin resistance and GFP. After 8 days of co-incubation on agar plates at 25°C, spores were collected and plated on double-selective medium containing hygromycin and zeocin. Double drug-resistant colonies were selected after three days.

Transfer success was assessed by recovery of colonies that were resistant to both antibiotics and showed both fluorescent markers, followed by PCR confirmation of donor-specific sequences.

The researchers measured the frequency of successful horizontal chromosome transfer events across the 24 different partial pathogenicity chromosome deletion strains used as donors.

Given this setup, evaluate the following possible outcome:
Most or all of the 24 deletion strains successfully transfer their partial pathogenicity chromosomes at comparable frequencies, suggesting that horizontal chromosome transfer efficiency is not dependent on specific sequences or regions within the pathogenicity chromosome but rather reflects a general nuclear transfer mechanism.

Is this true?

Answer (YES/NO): NO